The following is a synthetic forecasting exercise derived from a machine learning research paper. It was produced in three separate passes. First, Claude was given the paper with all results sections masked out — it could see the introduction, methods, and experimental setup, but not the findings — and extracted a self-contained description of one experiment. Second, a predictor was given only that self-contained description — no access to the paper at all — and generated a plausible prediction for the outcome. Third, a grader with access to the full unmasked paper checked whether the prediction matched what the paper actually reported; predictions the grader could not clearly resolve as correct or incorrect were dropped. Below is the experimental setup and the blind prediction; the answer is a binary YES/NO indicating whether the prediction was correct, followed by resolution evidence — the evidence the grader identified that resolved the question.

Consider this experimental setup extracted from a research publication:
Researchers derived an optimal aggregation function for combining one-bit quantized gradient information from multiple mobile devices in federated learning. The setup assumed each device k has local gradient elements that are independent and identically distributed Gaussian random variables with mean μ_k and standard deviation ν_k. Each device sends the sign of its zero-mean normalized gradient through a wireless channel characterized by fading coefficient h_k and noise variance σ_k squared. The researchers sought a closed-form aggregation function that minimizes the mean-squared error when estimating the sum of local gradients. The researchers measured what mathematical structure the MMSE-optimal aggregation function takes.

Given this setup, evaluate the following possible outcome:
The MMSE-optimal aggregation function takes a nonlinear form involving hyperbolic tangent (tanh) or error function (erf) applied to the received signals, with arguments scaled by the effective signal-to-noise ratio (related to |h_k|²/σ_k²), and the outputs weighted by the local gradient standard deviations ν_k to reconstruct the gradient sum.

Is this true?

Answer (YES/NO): YES